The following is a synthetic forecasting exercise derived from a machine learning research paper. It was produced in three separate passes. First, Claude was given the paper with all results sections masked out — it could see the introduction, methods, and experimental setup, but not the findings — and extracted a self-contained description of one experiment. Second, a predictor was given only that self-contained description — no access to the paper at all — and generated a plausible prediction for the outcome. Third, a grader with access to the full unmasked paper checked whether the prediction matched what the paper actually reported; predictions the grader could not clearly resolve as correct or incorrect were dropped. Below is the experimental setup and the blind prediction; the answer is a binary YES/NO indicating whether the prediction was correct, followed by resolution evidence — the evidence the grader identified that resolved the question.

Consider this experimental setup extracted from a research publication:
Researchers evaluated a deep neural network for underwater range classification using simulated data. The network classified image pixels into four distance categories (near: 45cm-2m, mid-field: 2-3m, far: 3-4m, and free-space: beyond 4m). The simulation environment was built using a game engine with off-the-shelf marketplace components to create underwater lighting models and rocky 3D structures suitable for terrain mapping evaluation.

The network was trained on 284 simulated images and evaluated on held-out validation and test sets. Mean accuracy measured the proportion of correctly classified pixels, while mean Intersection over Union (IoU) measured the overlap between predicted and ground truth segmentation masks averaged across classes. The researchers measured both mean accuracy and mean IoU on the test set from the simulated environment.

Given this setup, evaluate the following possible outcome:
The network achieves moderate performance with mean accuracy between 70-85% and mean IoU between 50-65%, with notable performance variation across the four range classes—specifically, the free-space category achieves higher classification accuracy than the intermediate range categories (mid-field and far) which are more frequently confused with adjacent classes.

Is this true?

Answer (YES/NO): NO